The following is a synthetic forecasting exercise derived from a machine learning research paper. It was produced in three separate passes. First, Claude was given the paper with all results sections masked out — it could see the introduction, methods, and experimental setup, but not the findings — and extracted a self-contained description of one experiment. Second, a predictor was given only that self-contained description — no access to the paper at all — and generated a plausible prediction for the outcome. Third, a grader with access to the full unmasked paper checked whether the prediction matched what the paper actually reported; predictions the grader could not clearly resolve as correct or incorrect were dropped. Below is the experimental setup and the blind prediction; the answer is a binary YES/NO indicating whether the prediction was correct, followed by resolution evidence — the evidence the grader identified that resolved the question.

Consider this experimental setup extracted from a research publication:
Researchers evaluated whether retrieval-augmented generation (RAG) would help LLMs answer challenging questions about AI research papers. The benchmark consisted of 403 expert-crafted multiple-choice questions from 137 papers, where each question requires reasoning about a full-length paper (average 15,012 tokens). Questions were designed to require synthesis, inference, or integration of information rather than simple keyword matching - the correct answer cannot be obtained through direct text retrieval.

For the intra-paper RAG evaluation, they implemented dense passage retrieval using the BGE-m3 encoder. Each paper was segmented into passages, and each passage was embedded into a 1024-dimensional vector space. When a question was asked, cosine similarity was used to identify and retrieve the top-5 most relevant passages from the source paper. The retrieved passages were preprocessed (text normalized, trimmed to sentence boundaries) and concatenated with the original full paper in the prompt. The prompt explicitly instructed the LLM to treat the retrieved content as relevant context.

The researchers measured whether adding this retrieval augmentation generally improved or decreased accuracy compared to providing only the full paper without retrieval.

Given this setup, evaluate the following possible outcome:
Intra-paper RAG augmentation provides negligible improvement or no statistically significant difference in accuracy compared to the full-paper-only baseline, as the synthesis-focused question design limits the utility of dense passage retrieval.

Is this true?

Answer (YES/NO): NO